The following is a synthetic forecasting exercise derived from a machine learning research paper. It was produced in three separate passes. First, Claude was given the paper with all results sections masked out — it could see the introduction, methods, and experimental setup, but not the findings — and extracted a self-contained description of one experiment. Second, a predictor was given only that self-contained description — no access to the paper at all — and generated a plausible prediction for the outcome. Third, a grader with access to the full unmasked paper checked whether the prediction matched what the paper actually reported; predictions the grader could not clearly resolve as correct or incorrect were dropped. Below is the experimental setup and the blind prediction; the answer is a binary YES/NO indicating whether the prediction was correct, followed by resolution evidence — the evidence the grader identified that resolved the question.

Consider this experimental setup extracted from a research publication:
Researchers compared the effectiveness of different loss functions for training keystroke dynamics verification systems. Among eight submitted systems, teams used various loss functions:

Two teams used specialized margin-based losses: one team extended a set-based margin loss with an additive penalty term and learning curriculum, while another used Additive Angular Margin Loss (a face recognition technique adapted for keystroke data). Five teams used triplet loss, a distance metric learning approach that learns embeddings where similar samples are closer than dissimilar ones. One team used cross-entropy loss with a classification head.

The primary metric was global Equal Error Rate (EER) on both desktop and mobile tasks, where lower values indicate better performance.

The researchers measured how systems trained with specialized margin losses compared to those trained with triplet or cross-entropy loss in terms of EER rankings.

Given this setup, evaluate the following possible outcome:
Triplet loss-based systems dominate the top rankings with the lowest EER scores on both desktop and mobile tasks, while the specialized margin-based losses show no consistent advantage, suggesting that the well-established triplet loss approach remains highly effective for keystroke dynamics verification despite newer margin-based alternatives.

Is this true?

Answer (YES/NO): NO